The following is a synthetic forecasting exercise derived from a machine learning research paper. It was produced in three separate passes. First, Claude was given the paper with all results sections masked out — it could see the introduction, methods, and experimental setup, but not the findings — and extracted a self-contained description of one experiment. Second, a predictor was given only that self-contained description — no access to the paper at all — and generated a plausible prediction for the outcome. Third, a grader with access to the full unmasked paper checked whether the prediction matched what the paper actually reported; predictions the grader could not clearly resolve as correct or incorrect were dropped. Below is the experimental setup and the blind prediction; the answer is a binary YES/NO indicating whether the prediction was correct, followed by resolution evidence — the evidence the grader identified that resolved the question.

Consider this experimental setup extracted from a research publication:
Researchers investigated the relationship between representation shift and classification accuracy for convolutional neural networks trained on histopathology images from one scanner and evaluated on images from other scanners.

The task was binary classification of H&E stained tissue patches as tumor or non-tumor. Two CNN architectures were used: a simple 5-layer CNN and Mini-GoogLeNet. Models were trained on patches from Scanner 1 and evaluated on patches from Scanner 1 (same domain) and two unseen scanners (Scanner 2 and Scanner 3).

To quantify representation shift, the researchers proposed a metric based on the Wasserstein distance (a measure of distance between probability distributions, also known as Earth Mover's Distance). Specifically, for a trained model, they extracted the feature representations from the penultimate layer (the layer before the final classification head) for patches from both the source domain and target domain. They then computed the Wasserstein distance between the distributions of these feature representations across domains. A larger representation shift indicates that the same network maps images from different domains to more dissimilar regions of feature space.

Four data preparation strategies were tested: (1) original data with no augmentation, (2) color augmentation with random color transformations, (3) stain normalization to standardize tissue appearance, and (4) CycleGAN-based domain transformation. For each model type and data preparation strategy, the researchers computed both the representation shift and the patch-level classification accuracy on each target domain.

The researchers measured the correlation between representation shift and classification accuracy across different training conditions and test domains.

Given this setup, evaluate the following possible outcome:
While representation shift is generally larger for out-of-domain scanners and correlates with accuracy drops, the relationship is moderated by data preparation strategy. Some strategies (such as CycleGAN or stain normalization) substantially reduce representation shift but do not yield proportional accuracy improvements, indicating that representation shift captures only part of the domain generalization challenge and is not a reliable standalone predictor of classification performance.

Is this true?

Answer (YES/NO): YES